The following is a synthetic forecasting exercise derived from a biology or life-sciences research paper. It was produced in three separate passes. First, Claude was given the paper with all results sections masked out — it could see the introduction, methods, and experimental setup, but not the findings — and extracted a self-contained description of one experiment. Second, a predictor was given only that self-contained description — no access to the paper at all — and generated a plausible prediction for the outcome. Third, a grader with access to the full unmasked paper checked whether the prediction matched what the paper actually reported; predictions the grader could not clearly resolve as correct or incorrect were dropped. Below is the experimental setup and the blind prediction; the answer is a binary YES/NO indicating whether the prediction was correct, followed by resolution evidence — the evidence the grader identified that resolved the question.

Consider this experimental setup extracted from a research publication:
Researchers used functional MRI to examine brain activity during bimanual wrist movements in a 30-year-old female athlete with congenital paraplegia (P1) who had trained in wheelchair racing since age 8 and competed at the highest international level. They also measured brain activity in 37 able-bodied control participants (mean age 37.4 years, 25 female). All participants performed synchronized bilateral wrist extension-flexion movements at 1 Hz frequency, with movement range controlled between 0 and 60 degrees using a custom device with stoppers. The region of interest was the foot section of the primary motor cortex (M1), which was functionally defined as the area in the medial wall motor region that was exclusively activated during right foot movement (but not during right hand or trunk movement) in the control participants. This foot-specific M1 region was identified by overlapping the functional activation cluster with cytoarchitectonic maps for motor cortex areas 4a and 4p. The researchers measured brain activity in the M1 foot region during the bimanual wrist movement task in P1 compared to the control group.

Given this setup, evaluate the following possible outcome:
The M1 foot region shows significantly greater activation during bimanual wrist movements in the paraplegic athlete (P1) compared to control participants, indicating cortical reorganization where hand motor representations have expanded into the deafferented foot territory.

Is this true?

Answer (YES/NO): YES